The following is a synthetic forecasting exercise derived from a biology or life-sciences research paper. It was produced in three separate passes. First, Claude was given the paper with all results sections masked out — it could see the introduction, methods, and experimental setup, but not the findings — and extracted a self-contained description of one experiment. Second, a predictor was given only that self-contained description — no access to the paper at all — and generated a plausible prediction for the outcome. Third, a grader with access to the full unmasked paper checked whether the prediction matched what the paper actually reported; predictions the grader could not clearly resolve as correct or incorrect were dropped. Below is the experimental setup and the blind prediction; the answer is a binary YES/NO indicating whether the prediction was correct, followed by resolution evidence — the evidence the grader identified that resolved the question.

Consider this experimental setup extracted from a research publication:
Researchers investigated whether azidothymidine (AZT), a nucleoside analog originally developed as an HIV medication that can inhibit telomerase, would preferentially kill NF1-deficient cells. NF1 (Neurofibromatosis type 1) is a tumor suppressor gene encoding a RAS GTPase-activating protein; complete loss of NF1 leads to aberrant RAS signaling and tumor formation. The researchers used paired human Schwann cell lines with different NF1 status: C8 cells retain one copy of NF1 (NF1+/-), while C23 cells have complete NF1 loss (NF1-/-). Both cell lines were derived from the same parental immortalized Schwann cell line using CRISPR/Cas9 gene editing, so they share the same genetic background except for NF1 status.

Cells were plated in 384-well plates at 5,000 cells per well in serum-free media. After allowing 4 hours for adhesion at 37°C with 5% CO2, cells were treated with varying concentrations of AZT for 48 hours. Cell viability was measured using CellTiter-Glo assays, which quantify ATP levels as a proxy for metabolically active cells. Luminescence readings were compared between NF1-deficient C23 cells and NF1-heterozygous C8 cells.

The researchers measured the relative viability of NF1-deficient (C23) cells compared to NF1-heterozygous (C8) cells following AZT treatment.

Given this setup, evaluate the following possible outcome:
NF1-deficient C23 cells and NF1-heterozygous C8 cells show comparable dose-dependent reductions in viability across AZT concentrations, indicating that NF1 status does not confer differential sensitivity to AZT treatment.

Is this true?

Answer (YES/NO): NO